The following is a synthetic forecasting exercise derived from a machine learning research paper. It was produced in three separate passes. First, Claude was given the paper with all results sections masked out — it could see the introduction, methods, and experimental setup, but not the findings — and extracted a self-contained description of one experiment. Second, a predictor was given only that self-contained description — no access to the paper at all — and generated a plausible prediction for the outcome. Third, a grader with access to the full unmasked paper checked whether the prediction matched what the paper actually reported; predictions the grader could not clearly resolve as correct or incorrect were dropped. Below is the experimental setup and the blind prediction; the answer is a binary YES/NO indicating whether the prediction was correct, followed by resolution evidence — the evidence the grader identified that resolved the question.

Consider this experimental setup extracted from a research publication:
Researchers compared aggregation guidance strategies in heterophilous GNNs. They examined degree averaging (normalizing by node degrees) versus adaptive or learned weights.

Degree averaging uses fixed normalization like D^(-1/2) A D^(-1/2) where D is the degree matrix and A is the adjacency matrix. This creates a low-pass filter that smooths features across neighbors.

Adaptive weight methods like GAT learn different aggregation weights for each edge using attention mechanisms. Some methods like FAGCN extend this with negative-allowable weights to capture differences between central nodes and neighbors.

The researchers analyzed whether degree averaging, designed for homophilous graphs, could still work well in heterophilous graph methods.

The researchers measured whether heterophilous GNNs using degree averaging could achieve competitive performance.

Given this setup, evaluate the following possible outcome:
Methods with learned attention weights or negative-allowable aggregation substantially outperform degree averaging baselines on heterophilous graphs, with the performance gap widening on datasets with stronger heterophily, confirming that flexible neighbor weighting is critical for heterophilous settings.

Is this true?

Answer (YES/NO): NO